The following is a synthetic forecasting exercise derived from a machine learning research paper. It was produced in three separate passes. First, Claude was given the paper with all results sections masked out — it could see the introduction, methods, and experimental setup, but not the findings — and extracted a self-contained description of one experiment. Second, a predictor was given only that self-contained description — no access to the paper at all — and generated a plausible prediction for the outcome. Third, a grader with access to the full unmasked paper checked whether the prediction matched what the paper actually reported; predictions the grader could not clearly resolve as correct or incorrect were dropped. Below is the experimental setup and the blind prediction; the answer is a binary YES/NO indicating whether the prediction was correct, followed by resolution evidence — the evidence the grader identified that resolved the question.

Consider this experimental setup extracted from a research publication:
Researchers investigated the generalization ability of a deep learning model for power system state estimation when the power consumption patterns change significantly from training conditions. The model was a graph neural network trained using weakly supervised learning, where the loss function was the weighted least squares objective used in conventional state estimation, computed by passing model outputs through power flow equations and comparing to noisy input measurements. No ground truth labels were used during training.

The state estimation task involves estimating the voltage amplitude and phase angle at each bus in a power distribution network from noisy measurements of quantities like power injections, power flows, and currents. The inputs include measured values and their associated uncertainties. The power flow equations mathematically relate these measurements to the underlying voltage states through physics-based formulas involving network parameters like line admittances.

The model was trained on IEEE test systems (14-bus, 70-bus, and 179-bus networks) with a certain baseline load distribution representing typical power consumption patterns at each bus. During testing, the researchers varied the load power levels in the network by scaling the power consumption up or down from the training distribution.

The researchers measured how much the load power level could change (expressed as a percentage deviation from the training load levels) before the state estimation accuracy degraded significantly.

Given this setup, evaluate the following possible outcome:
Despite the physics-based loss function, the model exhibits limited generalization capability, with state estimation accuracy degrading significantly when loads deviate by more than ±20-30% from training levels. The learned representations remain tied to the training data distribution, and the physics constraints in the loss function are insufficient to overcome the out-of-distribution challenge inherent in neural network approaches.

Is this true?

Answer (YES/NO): YES